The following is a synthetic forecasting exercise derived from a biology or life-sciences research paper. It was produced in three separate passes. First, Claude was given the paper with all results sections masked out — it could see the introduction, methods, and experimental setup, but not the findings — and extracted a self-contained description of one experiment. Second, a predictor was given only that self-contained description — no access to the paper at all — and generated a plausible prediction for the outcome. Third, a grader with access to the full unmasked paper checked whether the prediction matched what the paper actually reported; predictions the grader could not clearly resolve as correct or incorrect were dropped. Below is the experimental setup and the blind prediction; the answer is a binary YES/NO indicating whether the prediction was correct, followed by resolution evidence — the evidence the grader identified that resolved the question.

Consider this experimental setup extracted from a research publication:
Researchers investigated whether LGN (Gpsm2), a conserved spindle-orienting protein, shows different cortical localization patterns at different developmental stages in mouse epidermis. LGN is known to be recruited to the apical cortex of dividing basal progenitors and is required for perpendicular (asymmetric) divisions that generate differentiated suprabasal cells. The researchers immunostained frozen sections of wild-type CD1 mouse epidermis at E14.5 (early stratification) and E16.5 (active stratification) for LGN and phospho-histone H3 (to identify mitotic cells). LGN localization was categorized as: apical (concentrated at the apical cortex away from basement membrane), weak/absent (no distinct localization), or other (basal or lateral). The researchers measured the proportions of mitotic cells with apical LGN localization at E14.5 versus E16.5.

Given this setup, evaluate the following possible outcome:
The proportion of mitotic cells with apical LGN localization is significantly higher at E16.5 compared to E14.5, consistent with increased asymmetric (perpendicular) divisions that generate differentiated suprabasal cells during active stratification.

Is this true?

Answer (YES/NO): YES